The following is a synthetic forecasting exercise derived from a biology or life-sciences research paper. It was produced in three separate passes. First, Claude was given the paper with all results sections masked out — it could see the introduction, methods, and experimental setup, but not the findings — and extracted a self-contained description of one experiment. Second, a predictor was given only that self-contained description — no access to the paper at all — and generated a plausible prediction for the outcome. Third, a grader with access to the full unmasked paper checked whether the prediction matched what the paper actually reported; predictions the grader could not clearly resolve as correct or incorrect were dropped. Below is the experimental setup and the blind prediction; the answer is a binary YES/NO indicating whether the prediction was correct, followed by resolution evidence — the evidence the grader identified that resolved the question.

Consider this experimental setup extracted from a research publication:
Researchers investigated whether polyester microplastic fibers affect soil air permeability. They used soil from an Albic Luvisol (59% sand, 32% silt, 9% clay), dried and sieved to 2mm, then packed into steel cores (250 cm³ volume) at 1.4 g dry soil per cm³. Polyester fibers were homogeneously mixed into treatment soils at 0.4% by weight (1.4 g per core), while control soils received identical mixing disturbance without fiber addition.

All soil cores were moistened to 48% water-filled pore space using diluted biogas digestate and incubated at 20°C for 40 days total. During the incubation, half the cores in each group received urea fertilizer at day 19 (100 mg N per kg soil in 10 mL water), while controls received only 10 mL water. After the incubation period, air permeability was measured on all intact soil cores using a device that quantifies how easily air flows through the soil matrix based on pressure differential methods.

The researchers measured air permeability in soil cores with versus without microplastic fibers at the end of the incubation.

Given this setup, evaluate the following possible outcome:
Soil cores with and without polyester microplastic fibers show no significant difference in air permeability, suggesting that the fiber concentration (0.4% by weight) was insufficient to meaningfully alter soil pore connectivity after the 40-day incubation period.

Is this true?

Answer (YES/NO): NO